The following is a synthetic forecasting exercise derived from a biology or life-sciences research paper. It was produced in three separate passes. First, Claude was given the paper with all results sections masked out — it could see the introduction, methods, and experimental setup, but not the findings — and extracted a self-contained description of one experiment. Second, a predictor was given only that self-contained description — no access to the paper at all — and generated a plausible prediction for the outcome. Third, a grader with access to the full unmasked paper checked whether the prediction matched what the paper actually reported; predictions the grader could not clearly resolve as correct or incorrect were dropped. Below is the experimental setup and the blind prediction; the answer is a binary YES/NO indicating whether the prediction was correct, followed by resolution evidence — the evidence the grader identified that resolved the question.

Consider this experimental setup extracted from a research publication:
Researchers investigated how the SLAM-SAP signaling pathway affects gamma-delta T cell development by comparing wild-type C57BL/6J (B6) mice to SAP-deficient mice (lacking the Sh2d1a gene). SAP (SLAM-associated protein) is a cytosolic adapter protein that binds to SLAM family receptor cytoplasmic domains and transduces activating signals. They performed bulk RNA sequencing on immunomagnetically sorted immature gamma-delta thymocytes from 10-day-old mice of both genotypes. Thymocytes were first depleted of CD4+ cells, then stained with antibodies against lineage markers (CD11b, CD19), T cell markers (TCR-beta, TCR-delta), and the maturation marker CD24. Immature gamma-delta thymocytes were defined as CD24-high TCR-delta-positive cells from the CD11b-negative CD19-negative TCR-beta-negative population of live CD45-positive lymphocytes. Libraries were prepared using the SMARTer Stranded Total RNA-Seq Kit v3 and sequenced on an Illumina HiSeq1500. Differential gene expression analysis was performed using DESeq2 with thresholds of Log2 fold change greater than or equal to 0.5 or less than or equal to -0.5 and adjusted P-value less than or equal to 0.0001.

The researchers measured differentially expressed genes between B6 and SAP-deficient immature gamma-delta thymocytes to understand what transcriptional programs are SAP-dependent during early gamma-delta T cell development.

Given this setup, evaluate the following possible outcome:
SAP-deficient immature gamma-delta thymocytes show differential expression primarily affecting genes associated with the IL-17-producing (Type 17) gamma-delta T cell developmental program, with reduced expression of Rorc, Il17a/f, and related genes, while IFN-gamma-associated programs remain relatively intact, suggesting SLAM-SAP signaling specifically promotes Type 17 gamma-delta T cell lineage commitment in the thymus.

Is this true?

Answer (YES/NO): NO